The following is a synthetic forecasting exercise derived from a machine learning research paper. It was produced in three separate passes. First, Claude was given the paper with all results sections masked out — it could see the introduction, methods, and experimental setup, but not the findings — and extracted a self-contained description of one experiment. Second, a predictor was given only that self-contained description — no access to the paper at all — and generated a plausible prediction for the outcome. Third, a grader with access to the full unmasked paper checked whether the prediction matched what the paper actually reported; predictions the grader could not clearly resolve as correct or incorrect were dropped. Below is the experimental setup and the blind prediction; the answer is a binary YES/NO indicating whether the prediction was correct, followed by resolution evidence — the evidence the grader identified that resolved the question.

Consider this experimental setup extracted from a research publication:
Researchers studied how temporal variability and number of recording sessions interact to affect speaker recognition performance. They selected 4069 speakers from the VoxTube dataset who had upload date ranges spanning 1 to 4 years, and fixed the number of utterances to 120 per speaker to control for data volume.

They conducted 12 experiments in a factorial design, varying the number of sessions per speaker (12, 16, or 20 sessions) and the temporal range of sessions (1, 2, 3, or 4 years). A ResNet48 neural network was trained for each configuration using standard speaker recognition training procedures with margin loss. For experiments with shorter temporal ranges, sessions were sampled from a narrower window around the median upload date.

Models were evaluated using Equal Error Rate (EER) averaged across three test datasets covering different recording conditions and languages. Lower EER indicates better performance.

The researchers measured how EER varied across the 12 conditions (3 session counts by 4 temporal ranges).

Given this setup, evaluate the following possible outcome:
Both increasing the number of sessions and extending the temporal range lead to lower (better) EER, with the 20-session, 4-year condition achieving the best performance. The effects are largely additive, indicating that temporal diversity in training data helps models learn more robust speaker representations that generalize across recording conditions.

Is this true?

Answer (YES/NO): NO